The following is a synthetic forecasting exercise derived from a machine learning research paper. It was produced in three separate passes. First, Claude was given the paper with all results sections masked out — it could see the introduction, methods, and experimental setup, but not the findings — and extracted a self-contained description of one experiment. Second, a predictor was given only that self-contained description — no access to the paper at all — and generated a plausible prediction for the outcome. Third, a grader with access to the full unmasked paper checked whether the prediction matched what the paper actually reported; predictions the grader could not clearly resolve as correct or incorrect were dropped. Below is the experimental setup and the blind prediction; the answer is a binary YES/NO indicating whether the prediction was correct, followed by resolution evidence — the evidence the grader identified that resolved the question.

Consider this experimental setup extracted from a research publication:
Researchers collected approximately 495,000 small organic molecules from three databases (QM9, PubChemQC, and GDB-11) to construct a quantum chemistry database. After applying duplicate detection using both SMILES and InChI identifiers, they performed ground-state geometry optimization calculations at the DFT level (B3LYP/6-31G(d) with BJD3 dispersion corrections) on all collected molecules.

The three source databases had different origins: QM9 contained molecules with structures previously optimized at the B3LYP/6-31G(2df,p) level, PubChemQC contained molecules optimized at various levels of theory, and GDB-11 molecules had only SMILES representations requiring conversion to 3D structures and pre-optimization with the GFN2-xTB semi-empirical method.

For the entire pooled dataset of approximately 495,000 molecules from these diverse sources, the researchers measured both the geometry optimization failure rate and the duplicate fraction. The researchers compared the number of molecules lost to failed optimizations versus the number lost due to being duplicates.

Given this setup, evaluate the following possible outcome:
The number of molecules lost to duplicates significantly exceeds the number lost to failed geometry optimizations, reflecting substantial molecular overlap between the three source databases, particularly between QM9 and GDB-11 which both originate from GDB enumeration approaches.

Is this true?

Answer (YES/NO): NO